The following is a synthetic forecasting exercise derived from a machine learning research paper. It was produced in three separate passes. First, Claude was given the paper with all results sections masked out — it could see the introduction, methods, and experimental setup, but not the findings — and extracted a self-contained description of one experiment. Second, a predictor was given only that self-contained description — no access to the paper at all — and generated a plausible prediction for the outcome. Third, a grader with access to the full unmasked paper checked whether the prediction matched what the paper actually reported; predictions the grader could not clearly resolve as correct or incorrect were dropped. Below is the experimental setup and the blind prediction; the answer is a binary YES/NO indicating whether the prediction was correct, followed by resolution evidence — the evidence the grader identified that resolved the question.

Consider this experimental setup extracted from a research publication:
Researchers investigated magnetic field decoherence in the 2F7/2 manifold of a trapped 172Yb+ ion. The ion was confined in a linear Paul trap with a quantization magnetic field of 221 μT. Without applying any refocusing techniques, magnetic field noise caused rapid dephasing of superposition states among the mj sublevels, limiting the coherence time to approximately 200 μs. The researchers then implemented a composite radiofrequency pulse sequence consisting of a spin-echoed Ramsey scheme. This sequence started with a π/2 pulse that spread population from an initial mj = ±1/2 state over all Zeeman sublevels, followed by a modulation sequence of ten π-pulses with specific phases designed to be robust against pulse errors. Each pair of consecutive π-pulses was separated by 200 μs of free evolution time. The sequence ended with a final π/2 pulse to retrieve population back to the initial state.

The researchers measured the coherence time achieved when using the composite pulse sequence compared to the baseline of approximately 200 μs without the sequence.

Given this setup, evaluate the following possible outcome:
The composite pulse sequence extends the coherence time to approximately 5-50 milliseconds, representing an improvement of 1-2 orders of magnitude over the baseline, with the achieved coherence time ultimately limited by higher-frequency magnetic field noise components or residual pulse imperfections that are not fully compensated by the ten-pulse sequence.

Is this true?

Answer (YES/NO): NO